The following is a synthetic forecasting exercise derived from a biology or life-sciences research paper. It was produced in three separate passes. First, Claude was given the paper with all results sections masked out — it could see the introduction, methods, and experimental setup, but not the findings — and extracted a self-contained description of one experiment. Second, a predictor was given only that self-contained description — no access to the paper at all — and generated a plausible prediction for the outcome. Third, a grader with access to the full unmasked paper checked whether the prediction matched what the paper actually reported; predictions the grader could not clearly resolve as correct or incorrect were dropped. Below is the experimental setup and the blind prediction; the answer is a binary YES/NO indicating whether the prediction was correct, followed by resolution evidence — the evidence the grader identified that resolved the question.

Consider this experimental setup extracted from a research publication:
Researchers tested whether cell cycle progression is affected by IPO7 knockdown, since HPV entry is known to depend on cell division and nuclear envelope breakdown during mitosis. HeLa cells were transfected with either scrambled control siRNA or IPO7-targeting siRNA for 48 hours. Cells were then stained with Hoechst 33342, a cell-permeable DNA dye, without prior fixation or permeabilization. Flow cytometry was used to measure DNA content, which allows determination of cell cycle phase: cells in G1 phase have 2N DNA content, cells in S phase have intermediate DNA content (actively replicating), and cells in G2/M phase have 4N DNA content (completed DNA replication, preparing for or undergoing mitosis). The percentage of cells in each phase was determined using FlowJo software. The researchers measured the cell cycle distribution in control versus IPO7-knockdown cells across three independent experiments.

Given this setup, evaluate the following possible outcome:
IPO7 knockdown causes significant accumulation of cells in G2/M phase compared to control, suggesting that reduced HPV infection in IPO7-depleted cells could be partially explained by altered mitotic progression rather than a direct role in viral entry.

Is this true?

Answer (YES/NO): NO